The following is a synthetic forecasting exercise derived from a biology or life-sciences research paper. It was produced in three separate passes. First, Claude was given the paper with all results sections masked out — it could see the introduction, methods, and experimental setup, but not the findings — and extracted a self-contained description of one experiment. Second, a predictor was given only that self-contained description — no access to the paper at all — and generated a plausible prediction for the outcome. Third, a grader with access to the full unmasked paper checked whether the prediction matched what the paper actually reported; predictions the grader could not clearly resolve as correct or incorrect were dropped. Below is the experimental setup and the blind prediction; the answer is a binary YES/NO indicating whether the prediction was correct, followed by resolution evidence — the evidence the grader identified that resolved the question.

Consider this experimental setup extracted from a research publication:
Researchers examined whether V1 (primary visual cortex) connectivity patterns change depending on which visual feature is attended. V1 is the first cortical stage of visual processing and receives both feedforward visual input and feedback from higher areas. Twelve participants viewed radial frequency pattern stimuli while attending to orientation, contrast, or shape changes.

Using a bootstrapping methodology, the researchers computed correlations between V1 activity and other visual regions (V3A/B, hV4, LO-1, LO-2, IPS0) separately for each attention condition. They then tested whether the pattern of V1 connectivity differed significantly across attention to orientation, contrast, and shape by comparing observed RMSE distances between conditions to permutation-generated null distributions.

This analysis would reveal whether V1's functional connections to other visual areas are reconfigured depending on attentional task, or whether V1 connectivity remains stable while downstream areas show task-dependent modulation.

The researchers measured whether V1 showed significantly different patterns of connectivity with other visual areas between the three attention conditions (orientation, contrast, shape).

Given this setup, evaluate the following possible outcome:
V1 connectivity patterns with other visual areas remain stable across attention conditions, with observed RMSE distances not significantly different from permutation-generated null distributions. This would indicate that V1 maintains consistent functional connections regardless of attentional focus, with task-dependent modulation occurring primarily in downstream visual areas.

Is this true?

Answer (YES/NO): YES